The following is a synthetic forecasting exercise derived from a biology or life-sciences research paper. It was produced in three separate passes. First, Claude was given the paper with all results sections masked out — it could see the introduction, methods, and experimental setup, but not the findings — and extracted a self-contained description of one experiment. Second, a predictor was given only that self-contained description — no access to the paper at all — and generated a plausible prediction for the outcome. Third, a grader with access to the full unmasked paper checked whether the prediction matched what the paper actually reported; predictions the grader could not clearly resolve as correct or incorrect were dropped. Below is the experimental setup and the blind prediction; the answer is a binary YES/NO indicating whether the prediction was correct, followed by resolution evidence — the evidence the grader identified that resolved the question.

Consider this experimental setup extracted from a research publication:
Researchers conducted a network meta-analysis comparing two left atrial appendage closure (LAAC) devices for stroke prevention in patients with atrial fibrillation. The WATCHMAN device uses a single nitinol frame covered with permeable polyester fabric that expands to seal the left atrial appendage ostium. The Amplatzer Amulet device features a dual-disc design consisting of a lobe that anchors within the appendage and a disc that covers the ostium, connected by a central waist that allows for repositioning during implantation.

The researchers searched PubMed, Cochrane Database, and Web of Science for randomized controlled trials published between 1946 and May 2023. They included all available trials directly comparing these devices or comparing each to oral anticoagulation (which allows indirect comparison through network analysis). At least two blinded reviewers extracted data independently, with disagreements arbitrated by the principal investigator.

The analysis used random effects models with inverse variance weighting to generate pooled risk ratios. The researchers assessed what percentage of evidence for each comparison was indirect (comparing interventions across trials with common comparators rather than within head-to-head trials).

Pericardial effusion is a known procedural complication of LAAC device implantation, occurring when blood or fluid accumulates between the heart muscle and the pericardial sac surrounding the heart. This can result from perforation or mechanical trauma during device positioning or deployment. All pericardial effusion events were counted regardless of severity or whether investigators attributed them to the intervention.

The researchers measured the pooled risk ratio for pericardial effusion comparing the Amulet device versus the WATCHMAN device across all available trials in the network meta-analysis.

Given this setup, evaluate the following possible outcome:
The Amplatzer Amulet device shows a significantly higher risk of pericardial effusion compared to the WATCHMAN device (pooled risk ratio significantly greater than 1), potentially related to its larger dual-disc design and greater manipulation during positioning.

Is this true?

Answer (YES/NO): YES